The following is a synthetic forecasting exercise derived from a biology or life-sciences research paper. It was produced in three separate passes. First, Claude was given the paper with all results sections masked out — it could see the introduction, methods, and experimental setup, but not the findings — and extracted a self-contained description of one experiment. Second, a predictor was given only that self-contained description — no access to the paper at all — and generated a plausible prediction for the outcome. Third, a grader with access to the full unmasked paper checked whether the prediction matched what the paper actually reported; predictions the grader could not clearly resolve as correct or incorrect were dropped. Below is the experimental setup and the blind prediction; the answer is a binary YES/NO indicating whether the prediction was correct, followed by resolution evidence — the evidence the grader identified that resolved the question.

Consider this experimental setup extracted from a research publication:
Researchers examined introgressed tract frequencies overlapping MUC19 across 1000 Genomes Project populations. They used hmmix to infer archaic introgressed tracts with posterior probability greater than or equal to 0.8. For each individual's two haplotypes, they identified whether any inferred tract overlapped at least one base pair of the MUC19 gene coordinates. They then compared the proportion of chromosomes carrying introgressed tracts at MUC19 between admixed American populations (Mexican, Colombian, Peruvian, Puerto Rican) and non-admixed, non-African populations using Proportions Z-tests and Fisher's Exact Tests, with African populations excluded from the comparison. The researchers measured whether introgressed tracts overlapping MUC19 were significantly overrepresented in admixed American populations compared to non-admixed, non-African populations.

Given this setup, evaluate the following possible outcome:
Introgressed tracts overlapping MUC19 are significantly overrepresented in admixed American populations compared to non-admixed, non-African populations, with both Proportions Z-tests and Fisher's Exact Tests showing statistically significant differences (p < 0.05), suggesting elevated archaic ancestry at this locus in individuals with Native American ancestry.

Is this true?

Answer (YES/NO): YES